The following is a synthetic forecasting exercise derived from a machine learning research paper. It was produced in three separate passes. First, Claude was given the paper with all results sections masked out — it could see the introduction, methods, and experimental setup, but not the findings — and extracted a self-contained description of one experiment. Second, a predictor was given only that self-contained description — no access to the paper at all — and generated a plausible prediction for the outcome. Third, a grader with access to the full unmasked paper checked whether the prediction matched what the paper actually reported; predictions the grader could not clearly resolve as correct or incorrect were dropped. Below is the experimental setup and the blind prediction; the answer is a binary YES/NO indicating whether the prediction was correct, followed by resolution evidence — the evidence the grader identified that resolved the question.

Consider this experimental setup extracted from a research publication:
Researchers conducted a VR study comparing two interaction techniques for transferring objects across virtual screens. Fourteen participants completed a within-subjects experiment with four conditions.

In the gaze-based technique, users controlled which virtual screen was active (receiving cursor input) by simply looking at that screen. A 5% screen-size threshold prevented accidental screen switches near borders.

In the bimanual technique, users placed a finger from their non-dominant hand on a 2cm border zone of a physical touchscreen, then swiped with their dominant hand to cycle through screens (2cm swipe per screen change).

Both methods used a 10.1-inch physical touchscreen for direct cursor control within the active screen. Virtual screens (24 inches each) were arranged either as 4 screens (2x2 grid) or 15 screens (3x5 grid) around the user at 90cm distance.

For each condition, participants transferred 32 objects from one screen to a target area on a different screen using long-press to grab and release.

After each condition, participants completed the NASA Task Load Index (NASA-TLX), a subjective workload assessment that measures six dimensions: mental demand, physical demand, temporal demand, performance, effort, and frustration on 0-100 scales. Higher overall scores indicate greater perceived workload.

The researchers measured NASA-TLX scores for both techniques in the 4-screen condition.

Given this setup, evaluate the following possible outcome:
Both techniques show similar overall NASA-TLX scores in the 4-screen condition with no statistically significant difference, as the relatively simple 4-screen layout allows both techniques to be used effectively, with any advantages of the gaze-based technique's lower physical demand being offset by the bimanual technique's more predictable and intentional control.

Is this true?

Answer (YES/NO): NO